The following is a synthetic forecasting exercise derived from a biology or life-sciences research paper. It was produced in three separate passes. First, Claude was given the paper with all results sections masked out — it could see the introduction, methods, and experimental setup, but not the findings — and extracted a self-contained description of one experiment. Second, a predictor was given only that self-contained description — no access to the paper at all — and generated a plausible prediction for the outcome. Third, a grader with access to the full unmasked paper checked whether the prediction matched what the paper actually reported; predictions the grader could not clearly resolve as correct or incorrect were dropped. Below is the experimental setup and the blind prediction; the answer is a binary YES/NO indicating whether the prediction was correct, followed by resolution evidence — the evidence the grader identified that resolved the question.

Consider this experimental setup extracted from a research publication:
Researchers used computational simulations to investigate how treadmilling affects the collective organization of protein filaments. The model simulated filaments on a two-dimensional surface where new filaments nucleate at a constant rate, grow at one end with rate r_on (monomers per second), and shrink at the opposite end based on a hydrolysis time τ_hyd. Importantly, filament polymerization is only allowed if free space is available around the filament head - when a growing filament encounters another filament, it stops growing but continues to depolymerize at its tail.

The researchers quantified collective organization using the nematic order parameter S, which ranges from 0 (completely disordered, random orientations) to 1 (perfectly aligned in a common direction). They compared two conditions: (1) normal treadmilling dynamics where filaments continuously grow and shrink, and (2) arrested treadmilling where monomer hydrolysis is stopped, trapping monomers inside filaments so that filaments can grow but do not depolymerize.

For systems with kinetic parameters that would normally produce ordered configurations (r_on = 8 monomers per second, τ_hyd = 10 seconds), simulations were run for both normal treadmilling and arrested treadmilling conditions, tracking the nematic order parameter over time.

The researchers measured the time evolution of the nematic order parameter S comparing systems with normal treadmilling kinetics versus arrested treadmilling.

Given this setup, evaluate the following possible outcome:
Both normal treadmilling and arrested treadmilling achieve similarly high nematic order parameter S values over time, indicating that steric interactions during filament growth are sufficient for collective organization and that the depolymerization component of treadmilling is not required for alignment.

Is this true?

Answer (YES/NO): NO